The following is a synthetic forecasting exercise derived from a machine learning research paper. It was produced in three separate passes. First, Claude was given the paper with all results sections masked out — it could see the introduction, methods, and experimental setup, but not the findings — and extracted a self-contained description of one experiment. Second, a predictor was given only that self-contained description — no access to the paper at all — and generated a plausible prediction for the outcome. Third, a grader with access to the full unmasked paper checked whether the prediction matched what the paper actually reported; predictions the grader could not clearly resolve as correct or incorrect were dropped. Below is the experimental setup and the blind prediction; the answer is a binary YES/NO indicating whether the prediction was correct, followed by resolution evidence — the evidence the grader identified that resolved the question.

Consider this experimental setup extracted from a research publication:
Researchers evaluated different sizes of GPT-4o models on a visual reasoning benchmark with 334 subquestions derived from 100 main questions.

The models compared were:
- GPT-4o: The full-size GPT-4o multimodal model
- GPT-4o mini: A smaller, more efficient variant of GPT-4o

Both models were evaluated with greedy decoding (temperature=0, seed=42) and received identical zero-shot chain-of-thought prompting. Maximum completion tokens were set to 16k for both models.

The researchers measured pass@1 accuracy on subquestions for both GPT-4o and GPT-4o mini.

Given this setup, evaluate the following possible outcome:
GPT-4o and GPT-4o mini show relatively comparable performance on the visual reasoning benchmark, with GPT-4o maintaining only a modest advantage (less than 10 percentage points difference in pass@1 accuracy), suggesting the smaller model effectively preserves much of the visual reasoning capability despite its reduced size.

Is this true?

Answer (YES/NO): YES